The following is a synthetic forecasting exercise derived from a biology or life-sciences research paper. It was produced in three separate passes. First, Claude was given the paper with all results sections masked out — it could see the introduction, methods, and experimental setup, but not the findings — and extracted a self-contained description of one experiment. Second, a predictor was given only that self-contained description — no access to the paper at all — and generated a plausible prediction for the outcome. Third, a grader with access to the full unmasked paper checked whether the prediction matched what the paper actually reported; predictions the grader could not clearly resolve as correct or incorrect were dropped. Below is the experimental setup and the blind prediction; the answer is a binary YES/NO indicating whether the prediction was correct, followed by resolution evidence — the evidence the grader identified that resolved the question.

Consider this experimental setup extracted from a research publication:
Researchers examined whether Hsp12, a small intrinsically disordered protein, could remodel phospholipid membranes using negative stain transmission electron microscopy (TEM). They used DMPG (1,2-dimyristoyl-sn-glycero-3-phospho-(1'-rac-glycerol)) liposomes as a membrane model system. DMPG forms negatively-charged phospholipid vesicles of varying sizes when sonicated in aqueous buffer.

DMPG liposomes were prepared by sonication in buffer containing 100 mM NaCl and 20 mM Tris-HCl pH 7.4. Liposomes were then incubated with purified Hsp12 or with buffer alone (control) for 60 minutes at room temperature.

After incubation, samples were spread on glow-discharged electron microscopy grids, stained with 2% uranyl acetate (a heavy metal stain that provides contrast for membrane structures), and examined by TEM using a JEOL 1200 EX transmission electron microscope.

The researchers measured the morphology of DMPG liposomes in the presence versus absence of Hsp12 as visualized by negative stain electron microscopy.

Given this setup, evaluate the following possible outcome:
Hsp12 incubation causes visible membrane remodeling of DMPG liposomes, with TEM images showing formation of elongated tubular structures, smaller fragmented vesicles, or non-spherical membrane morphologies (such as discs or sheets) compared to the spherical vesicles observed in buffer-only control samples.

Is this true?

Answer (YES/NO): YES